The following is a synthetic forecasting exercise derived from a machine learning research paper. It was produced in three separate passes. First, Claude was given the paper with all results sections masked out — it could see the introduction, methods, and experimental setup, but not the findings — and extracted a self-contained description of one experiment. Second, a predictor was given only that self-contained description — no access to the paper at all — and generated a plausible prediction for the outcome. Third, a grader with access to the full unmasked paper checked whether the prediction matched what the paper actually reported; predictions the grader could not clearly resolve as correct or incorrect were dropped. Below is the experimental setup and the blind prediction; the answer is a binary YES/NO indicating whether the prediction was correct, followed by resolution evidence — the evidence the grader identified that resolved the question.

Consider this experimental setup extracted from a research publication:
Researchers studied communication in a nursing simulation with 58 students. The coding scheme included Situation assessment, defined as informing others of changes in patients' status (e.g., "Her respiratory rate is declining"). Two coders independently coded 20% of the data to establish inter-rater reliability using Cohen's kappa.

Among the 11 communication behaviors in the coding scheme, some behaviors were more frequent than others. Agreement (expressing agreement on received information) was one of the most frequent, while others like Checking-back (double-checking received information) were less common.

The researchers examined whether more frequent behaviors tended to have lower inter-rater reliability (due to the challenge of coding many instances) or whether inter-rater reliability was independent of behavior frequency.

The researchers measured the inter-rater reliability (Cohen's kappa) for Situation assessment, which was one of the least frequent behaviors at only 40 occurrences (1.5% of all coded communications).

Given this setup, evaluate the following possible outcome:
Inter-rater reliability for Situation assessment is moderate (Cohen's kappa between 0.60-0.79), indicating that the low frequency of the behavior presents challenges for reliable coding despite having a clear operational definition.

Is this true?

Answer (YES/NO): YES